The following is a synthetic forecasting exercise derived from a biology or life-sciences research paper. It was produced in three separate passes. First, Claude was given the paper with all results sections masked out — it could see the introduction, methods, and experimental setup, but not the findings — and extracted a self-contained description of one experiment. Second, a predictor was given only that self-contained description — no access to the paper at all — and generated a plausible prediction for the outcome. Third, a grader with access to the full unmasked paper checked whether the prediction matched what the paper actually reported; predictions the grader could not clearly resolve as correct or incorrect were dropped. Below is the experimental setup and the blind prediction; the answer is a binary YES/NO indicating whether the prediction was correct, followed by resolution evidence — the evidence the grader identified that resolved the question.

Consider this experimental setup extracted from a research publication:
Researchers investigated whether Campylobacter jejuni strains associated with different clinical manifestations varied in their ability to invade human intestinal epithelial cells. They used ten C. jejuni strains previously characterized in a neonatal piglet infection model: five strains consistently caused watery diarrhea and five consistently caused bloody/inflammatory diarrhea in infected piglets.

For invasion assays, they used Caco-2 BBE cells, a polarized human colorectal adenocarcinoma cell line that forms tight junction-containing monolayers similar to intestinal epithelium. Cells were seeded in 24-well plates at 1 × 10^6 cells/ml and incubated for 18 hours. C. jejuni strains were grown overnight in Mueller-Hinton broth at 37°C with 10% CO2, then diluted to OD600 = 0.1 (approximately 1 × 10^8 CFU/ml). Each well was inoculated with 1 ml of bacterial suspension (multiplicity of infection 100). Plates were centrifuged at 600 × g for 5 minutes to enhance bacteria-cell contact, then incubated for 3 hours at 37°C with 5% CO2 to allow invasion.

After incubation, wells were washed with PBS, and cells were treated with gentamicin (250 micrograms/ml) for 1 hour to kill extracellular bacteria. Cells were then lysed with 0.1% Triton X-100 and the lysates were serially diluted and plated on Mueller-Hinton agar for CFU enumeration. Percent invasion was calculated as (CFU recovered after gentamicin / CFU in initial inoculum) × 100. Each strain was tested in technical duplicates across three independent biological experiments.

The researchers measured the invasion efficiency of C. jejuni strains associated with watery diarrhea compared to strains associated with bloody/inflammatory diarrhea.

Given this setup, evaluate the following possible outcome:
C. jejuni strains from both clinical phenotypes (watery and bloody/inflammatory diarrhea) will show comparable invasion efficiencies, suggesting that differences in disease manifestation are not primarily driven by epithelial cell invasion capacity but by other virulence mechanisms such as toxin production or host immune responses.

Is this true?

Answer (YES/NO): NO